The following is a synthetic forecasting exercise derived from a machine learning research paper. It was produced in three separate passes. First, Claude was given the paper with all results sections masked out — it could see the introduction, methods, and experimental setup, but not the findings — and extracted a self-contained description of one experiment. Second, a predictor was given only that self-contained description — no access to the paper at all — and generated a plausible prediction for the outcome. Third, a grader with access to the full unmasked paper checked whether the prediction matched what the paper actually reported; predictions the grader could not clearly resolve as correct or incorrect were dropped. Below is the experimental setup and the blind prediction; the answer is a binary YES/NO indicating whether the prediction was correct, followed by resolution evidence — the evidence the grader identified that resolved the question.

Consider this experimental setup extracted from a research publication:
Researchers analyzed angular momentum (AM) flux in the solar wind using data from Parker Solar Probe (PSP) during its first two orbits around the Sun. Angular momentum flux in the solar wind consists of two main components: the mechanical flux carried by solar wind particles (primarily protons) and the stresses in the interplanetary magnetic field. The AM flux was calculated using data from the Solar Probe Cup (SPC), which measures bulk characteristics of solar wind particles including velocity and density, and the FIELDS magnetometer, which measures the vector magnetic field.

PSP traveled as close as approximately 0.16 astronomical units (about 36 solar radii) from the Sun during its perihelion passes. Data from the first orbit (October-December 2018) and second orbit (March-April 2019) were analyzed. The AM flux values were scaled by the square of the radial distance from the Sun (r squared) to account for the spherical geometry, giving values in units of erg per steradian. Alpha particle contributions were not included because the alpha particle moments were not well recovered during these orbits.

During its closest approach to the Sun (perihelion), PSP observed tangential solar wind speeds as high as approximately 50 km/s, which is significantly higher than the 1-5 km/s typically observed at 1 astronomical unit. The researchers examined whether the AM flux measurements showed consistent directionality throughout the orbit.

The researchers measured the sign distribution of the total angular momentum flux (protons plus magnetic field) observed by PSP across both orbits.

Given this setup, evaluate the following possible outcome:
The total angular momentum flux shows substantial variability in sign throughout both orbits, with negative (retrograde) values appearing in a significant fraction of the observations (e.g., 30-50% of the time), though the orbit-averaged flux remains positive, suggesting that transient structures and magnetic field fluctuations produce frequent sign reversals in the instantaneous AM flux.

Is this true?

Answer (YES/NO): YES